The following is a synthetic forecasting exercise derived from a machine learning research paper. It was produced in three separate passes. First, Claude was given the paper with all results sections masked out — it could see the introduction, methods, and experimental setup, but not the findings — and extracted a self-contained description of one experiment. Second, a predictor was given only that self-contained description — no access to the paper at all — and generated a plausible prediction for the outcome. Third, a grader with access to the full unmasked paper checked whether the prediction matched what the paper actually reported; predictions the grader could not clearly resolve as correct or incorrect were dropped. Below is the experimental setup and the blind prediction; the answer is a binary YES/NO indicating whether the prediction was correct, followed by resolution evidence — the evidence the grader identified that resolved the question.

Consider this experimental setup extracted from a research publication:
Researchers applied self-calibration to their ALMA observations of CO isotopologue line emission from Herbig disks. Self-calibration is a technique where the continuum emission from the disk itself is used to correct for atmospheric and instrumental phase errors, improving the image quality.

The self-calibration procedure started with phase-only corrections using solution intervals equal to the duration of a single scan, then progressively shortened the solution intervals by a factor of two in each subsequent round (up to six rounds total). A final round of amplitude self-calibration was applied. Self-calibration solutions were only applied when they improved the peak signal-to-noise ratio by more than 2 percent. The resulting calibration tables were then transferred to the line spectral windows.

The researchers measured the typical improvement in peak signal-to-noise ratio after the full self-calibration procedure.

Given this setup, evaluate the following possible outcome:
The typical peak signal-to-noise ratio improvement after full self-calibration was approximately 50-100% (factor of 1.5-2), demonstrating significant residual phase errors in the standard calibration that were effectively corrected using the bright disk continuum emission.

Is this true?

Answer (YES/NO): YES